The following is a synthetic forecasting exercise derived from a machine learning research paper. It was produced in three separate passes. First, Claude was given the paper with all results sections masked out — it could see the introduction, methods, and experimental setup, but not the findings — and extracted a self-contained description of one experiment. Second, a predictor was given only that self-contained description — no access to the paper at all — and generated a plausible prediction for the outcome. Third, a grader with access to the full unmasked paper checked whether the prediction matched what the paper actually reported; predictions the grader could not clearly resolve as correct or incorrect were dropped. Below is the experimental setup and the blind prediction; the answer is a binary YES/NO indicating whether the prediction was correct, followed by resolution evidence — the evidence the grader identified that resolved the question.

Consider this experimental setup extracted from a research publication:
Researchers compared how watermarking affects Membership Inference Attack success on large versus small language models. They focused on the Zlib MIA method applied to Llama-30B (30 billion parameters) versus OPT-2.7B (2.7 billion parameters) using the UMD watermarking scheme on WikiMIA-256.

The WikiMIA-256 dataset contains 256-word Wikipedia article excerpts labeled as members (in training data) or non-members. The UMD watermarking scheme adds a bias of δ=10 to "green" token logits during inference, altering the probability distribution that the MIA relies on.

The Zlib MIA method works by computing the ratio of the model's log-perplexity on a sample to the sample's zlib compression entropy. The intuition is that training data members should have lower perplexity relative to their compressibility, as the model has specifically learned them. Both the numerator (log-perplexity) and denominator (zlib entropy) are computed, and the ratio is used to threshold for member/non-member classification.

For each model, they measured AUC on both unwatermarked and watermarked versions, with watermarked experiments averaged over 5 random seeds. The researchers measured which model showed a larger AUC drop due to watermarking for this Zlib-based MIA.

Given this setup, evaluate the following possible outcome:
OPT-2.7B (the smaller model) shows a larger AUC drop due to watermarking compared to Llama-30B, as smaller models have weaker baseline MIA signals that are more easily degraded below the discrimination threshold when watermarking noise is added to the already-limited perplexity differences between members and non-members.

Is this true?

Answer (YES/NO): YES